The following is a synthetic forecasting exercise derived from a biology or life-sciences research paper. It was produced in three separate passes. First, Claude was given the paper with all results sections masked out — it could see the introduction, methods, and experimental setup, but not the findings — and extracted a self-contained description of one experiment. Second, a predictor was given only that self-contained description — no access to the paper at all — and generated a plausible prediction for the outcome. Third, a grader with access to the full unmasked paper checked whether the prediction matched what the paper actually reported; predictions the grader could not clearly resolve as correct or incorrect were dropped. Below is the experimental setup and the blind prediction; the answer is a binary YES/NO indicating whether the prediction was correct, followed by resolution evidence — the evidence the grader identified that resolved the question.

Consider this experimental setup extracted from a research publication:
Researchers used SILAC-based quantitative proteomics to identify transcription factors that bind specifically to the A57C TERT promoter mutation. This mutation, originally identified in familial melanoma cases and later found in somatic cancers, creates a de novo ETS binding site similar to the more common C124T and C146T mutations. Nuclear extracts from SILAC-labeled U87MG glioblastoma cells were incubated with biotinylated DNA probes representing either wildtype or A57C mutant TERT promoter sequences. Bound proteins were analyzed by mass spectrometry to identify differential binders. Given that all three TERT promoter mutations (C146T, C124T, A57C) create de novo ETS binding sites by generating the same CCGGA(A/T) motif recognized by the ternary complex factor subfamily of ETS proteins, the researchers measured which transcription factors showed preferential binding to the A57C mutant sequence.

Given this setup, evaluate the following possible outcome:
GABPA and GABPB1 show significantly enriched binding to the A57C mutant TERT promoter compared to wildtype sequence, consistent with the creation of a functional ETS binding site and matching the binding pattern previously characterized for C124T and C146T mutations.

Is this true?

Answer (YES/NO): NO